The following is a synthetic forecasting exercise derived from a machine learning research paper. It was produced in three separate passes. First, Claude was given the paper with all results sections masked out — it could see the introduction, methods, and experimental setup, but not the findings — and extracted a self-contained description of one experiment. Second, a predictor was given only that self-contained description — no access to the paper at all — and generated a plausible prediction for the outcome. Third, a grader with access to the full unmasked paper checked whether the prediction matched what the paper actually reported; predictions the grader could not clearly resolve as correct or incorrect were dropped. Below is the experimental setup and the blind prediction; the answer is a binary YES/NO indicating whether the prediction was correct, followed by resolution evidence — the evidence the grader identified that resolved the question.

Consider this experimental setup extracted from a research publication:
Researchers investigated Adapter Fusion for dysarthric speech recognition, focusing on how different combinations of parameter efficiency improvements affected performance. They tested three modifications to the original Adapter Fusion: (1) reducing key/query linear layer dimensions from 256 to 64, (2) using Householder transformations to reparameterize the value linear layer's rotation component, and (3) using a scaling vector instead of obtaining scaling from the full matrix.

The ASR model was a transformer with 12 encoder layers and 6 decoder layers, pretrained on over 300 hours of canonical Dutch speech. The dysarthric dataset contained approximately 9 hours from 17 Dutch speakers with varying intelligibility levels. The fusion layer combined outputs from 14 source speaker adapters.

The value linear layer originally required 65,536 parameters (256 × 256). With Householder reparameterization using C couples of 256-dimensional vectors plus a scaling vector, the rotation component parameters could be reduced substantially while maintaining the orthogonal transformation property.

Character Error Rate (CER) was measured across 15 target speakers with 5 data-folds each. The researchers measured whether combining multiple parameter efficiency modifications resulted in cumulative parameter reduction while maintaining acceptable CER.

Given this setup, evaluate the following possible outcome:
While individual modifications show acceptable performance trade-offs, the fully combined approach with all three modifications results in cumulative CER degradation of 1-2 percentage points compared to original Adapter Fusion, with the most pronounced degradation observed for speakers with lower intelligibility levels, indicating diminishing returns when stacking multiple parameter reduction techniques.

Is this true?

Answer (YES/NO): NO